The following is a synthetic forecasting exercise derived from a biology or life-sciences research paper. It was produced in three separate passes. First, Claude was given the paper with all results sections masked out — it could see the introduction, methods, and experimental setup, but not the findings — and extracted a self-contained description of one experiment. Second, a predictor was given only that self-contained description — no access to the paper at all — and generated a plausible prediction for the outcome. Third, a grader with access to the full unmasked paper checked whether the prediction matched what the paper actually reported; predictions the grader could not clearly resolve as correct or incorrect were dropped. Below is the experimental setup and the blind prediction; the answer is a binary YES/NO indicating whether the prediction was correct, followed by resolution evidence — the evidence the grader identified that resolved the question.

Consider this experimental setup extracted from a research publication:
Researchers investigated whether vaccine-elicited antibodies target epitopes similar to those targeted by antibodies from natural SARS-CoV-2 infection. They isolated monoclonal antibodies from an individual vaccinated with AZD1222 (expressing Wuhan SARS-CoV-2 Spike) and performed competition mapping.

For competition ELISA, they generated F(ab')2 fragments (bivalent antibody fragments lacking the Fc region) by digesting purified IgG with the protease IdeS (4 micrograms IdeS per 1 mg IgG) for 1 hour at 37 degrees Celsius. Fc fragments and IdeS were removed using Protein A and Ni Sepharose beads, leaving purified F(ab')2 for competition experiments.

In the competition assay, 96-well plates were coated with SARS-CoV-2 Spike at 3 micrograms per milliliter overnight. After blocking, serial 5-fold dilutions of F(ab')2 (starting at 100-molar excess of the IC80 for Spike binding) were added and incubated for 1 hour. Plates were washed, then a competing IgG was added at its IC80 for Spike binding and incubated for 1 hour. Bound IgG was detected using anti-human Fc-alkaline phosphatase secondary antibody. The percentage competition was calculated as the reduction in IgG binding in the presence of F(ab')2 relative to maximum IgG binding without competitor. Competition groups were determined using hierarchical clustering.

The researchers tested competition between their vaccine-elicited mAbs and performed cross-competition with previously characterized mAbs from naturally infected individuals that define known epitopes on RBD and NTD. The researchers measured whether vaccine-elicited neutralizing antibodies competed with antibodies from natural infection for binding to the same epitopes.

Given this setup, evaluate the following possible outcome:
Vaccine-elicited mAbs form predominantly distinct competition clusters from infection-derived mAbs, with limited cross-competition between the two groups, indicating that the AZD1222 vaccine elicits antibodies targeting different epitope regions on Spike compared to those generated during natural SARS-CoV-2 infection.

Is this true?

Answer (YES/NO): NO